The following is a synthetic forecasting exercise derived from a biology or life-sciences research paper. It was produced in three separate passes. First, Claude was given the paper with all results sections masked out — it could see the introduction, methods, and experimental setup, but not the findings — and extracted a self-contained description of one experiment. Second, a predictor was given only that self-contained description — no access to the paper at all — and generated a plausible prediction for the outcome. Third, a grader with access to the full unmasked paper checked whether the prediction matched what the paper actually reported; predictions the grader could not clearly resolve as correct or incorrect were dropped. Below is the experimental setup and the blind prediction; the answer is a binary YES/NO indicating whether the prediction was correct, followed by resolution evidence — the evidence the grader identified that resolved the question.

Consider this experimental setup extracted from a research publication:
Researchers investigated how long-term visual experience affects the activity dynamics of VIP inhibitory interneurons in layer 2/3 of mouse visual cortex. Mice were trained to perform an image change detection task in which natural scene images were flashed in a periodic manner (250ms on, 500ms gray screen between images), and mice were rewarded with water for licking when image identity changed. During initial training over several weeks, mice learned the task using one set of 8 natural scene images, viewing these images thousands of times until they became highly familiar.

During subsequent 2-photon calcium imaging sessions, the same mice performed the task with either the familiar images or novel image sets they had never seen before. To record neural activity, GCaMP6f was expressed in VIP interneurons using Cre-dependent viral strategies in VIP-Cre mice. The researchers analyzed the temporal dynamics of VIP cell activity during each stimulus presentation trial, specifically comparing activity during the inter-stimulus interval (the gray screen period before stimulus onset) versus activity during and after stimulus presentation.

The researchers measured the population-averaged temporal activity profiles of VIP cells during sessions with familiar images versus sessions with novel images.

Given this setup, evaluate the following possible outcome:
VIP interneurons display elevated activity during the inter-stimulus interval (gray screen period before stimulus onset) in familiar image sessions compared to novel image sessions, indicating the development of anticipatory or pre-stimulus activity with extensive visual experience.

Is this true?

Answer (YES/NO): YES